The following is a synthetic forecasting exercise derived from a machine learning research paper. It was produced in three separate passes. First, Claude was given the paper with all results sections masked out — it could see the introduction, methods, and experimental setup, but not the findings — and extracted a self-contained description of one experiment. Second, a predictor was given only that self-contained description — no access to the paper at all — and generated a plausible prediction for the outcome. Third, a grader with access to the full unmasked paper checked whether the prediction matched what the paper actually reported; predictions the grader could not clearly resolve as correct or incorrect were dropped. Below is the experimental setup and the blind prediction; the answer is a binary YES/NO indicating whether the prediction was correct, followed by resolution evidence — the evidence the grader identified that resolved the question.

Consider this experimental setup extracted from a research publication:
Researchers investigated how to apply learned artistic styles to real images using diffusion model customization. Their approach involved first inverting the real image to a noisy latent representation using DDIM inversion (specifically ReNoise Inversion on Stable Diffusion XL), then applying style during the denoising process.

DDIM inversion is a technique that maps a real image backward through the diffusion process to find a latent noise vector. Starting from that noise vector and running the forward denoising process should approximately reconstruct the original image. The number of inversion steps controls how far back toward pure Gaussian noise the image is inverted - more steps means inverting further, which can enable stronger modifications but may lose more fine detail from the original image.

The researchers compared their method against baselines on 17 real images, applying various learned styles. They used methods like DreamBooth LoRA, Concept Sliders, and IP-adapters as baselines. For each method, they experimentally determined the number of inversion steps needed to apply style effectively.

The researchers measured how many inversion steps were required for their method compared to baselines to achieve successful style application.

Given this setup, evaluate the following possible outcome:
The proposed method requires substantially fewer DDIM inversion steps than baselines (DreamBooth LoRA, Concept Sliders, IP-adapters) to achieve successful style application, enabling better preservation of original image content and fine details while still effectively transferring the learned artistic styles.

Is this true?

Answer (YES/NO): YES